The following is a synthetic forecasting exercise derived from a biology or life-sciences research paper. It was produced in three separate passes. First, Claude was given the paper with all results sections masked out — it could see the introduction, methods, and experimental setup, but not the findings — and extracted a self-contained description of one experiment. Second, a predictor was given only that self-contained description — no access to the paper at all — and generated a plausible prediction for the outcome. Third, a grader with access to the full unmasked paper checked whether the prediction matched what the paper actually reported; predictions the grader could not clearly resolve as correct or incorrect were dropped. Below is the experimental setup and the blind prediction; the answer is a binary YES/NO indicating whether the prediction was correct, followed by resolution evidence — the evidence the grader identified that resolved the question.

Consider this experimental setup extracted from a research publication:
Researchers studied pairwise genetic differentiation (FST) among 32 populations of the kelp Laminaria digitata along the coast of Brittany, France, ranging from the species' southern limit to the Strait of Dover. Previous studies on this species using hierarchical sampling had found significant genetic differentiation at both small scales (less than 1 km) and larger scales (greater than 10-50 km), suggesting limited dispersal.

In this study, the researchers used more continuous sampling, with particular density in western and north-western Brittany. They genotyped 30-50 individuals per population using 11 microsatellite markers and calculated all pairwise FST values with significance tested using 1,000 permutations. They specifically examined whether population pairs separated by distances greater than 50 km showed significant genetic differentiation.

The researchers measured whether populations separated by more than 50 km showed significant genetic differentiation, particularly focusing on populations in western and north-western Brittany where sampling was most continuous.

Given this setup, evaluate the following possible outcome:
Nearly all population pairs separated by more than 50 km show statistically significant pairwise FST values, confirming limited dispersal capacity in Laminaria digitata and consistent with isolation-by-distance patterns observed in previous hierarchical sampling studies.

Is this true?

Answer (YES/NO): NO